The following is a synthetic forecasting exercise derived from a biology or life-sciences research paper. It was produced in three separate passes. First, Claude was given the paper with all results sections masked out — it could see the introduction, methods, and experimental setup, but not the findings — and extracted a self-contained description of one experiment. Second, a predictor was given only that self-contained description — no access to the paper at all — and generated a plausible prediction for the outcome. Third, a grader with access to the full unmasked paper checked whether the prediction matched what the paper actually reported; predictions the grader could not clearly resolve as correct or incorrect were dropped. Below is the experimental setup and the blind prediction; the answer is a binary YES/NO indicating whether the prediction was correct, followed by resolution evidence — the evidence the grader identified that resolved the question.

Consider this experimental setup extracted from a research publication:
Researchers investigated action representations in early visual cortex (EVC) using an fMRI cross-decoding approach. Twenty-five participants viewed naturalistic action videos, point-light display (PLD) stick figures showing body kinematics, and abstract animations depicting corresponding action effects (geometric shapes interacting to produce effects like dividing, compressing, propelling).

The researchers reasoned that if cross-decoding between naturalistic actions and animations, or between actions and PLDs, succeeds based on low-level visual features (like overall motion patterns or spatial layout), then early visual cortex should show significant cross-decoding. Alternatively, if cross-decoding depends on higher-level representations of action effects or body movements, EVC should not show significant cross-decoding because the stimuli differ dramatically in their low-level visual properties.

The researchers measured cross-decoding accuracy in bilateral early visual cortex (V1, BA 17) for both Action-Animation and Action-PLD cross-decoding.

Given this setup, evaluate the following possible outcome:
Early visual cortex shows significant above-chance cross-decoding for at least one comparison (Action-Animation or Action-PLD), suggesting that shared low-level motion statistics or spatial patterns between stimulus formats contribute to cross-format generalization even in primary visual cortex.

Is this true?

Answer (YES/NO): YES